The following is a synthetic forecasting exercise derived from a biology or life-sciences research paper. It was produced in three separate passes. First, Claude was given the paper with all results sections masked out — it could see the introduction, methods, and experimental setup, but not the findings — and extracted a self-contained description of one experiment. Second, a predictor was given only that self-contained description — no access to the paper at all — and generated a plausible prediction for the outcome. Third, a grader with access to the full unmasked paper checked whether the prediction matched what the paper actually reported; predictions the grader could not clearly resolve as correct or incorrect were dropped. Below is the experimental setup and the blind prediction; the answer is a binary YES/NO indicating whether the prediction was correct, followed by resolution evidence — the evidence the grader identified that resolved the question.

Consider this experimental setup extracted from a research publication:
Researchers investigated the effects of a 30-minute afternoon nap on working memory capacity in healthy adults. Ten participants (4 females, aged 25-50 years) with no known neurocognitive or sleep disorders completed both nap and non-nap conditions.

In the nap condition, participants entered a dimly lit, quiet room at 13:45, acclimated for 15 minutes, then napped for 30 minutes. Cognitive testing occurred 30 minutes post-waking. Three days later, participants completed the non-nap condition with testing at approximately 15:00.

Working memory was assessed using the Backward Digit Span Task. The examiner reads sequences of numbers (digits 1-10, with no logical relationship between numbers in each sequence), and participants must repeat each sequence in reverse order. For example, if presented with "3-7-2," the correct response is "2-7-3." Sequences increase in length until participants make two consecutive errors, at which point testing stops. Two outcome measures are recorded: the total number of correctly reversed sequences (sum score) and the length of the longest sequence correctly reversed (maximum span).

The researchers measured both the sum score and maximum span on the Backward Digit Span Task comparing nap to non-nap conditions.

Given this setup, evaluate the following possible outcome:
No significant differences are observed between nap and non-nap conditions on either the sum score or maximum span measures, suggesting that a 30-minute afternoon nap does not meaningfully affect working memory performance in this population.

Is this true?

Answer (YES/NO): NO